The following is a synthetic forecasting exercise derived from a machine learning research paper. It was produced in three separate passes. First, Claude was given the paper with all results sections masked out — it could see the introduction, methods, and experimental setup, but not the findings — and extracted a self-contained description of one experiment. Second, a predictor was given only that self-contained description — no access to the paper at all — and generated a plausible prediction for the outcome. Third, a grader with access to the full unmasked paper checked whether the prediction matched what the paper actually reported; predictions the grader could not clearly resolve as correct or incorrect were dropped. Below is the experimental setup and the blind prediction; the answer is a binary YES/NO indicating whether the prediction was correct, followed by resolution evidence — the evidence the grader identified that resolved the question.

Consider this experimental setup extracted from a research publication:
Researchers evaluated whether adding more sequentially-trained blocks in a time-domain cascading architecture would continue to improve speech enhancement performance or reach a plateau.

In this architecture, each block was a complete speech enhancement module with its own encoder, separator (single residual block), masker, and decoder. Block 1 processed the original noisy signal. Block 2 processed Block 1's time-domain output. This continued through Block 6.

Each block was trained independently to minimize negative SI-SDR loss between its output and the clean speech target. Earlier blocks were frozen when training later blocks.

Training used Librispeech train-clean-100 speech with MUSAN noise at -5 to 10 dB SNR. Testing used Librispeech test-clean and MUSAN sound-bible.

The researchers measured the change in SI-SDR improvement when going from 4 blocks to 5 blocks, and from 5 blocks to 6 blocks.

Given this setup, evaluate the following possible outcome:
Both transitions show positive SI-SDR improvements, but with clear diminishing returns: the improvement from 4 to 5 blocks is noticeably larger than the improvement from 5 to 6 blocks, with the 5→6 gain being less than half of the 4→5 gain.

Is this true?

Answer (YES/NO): NO